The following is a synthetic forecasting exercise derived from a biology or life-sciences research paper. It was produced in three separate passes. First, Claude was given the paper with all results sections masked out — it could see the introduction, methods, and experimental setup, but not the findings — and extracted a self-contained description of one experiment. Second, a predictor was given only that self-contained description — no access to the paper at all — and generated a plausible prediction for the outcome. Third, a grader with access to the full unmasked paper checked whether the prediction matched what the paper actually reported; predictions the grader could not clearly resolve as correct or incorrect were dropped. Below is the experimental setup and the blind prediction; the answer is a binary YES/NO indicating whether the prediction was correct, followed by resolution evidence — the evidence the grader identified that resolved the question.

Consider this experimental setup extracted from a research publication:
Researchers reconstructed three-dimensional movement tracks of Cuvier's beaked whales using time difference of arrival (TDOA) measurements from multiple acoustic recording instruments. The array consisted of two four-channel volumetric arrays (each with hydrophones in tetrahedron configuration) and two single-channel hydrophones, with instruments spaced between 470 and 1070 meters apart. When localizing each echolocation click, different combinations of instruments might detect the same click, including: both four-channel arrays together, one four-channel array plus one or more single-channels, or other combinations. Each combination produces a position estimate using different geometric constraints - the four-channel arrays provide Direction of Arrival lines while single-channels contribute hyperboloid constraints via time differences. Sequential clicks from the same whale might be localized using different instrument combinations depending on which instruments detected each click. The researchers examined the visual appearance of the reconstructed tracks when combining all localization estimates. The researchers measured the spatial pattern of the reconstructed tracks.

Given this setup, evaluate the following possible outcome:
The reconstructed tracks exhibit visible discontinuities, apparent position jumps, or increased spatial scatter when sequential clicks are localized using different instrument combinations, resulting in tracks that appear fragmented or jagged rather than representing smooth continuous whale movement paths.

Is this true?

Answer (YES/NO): YES